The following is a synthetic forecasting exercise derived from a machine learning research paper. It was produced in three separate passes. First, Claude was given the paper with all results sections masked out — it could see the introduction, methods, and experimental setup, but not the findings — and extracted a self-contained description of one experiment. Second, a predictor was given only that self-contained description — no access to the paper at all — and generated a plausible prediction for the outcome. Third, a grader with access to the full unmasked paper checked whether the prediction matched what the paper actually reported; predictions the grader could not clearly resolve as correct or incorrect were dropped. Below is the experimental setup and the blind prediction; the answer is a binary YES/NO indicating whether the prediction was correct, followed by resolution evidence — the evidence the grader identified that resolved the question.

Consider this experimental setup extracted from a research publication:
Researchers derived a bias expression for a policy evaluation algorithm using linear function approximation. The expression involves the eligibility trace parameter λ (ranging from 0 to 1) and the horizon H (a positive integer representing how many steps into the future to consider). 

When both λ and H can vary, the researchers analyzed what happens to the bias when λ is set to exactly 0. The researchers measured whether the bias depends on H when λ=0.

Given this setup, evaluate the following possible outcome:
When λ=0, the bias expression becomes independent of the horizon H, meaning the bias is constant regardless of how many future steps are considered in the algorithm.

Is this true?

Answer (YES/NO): YES